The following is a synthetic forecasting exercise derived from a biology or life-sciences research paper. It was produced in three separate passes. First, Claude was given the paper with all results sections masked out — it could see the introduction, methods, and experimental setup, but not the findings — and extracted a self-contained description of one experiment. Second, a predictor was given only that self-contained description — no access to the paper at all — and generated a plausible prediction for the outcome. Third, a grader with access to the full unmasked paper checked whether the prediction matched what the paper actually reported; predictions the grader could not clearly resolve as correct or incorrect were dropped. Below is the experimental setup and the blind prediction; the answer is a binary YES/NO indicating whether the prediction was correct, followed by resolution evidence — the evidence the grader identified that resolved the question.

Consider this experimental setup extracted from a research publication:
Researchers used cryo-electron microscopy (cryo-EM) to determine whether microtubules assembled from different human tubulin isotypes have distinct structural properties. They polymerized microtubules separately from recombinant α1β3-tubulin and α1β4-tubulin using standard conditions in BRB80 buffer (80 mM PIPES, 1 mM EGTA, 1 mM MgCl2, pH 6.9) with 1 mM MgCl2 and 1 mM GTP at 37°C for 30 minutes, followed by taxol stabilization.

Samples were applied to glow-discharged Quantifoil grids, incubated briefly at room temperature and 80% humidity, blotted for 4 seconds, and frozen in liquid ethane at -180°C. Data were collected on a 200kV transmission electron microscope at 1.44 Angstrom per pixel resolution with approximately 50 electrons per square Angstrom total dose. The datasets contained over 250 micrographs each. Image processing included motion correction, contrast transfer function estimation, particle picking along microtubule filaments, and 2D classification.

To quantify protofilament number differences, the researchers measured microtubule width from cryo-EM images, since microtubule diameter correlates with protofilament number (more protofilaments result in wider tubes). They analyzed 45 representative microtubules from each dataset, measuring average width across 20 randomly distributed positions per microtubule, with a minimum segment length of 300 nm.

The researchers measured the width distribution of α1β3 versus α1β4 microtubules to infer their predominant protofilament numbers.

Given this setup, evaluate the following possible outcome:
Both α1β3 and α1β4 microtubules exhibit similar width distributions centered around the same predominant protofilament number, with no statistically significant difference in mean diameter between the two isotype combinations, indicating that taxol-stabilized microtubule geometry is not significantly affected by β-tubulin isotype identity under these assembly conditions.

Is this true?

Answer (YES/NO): NO